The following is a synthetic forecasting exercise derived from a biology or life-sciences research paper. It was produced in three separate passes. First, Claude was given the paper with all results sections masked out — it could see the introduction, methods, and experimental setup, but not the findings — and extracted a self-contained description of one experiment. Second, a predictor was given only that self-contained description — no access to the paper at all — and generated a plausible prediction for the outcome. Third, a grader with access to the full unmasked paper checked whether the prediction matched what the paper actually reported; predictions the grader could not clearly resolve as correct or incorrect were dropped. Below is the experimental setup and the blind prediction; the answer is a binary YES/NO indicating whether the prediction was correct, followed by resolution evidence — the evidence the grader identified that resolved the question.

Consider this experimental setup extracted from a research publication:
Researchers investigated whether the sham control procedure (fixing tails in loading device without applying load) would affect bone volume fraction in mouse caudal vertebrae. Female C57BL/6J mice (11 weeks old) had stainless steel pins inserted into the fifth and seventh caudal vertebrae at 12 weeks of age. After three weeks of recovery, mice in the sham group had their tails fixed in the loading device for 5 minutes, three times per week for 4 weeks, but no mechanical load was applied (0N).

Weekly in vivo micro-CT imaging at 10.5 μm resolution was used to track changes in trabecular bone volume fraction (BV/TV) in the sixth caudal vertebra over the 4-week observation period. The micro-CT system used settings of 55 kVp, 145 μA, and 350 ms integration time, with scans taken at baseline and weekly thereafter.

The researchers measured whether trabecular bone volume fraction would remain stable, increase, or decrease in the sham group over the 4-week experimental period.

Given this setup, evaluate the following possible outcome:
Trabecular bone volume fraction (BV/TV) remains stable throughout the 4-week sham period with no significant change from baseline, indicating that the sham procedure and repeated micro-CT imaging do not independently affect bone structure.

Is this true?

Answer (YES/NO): YES